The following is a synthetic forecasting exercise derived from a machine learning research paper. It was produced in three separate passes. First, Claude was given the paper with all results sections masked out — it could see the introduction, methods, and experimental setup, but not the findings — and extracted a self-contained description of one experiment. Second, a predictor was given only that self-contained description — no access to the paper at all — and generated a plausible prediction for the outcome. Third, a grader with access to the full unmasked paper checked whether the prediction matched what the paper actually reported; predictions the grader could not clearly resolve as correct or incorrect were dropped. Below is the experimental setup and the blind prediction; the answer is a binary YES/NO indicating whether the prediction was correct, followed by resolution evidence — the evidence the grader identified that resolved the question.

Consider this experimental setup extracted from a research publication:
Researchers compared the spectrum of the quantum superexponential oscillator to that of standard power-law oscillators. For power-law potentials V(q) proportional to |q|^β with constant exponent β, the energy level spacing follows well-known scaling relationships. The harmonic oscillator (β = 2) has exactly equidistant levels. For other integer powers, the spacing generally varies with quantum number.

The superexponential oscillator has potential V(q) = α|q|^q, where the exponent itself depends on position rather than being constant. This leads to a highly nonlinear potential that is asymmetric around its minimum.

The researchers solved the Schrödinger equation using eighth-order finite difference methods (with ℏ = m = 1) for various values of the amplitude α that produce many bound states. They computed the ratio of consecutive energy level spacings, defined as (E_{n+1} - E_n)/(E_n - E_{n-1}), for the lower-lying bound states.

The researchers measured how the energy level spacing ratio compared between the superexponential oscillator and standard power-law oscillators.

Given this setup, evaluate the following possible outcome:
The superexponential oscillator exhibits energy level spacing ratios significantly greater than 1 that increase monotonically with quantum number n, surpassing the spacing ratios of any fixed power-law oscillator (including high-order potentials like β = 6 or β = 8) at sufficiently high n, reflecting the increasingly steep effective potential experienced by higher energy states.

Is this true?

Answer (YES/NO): NO